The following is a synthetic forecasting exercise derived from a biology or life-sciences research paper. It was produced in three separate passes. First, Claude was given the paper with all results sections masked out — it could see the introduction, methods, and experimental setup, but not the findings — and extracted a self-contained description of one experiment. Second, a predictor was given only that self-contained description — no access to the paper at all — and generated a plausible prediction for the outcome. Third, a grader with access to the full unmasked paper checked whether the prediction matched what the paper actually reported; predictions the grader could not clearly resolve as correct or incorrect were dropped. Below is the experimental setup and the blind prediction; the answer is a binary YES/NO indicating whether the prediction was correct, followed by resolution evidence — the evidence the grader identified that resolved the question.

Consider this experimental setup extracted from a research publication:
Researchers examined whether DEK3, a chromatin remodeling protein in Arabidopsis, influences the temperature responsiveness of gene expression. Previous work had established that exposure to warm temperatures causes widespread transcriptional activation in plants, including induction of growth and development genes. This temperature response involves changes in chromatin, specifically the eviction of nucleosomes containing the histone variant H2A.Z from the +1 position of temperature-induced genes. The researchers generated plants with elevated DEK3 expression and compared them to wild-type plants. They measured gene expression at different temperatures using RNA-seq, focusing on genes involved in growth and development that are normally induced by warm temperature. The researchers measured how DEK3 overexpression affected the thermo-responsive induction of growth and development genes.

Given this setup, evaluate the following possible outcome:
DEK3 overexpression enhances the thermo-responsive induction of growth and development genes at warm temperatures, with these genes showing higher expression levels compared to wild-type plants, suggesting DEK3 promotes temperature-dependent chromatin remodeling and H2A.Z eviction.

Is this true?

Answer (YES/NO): NO